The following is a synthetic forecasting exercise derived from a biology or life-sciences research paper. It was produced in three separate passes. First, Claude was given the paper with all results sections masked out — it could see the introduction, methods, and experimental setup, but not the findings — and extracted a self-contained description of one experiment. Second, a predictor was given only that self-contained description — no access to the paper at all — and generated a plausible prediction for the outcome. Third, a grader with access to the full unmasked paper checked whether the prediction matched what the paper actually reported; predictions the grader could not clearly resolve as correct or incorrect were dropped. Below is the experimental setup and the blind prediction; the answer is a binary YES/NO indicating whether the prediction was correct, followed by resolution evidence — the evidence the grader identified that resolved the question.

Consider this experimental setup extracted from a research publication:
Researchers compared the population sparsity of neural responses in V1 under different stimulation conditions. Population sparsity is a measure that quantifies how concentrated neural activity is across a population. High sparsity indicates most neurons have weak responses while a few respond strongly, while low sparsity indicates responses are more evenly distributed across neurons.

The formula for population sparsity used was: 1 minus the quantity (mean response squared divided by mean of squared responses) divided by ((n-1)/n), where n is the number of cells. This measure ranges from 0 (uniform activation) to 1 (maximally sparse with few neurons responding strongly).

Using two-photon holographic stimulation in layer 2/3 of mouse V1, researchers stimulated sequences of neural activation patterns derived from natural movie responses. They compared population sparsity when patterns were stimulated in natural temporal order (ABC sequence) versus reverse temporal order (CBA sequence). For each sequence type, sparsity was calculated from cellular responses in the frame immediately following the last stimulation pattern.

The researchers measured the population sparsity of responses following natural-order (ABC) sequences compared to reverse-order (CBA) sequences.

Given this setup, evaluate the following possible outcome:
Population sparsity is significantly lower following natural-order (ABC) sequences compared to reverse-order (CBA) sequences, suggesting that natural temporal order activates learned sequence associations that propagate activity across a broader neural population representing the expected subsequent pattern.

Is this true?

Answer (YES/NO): NO